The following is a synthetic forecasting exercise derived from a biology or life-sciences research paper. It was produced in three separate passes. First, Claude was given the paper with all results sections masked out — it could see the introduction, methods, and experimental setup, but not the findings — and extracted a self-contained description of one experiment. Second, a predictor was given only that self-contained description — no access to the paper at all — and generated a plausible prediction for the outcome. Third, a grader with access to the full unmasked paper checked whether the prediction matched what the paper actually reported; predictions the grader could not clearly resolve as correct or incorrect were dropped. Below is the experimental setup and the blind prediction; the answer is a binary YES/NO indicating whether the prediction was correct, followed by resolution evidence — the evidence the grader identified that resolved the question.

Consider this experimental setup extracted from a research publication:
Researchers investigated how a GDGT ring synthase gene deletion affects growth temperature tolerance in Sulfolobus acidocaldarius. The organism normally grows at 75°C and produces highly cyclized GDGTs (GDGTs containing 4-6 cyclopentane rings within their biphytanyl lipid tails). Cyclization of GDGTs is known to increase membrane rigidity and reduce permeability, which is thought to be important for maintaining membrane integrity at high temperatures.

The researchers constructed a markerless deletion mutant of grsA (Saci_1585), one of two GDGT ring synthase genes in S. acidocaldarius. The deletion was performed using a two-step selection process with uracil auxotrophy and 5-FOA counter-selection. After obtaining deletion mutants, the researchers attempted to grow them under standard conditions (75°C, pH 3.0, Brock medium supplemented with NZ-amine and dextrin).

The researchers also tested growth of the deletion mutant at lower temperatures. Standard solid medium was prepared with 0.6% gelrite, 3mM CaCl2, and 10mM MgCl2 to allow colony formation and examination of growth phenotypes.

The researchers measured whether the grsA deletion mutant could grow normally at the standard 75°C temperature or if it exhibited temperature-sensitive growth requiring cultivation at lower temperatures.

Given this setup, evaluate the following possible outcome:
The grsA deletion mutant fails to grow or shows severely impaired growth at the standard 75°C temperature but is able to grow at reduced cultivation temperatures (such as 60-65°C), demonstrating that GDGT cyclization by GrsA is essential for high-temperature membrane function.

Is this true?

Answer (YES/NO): YES